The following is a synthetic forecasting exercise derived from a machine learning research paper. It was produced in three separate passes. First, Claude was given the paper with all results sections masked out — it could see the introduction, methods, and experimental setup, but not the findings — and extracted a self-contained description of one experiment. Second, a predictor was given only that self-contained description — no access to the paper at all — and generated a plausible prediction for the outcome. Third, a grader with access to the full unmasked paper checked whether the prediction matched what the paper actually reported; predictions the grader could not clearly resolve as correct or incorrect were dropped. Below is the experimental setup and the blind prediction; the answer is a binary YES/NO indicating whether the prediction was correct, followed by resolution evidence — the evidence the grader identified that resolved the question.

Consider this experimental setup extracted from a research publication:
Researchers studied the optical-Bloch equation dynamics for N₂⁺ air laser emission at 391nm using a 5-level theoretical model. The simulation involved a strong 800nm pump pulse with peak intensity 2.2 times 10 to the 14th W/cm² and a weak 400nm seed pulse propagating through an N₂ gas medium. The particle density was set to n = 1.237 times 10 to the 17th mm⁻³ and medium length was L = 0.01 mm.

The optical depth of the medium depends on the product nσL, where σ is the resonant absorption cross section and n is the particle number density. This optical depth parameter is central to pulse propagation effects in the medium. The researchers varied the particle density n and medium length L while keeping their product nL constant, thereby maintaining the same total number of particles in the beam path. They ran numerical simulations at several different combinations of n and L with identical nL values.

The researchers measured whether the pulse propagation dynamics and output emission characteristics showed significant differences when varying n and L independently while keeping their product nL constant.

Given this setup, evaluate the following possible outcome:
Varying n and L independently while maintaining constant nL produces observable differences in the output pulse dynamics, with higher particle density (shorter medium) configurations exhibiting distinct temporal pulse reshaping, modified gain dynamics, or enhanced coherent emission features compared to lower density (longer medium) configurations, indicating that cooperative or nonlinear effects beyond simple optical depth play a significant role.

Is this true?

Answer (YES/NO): NO